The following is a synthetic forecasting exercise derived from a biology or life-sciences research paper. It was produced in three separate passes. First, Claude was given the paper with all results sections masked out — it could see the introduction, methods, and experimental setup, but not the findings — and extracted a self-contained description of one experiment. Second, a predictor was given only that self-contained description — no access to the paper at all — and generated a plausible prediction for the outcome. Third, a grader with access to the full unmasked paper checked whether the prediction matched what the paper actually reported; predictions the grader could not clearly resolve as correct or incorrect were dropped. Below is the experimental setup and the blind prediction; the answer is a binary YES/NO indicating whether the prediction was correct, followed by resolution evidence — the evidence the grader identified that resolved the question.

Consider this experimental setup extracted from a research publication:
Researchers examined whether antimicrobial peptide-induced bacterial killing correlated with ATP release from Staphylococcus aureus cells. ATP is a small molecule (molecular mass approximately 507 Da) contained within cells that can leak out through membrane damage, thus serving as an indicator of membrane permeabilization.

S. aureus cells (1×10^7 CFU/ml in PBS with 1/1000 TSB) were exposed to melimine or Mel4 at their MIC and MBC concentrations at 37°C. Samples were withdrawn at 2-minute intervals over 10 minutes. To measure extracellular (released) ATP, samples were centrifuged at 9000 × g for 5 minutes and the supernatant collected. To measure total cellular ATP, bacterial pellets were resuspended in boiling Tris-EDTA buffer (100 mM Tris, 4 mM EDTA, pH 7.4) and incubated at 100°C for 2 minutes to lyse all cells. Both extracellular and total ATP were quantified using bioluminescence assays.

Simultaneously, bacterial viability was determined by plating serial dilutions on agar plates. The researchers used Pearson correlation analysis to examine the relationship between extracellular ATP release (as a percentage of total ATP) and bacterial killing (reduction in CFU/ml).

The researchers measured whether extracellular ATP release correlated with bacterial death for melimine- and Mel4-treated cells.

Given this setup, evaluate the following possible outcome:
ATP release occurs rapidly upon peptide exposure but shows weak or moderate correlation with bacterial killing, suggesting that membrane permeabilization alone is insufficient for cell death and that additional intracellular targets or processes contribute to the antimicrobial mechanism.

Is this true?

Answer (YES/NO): NO